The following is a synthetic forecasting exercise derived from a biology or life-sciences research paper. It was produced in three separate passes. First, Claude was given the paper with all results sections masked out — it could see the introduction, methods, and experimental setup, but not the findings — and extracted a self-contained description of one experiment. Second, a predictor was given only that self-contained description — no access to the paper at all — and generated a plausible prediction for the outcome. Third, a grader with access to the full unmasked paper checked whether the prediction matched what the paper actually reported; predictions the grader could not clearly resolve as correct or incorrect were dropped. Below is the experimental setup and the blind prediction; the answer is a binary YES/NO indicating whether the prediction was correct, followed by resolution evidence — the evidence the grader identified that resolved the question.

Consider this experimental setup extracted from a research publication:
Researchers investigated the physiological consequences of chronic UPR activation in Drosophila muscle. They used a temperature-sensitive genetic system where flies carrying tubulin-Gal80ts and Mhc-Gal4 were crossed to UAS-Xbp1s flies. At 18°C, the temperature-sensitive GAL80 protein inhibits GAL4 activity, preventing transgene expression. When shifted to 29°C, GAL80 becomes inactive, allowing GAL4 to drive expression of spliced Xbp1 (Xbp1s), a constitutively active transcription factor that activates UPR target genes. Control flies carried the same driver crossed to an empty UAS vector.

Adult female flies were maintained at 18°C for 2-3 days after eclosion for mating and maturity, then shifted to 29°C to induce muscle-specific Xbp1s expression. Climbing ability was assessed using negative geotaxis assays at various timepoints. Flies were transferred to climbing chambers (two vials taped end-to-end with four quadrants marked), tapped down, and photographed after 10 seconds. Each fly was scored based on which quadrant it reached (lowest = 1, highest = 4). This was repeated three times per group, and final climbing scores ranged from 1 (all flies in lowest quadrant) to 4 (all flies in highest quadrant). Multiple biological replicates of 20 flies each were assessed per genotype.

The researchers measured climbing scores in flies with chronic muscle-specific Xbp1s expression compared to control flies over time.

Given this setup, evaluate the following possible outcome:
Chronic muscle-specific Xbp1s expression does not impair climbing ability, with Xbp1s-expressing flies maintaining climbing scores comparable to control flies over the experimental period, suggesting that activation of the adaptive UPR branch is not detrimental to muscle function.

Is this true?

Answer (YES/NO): NO